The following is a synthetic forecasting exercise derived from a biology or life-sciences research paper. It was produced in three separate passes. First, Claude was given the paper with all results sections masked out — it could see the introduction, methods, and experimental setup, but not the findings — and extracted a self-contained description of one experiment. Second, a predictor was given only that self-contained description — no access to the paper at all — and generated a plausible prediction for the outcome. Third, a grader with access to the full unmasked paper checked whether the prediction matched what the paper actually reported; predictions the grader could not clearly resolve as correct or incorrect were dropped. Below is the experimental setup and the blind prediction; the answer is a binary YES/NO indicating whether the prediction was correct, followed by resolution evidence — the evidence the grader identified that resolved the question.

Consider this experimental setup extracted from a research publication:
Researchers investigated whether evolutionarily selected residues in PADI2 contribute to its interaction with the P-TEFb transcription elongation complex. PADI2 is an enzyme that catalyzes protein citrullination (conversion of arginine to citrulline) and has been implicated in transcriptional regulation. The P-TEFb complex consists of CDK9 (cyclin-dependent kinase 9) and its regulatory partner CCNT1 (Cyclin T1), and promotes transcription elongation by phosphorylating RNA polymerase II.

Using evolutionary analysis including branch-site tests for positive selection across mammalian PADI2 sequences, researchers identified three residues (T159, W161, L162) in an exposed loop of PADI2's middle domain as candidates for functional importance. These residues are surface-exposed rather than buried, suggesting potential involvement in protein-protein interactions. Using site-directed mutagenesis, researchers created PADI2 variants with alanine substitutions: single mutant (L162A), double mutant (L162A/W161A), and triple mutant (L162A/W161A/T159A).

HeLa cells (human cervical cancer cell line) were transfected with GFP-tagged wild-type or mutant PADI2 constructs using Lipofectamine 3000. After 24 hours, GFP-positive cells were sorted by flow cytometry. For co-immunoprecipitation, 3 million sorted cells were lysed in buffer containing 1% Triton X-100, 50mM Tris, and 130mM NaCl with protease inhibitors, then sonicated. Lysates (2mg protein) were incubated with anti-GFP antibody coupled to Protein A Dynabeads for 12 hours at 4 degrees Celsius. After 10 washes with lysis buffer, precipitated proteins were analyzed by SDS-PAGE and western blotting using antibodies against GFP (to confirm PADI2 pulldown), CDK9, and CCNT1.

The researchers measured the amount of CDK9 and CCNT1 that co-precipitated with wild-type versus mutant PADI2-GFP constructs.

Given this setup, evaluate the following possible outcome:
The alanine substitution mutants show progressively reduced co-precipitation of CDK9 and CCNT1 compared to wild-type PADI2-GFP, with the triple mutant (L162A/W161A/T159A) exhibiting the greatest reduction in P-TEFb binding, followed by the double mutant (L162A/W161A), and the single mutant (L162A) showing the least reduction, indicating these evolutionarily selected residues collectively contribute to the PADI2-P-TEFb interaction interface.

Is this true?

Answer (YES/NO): NO